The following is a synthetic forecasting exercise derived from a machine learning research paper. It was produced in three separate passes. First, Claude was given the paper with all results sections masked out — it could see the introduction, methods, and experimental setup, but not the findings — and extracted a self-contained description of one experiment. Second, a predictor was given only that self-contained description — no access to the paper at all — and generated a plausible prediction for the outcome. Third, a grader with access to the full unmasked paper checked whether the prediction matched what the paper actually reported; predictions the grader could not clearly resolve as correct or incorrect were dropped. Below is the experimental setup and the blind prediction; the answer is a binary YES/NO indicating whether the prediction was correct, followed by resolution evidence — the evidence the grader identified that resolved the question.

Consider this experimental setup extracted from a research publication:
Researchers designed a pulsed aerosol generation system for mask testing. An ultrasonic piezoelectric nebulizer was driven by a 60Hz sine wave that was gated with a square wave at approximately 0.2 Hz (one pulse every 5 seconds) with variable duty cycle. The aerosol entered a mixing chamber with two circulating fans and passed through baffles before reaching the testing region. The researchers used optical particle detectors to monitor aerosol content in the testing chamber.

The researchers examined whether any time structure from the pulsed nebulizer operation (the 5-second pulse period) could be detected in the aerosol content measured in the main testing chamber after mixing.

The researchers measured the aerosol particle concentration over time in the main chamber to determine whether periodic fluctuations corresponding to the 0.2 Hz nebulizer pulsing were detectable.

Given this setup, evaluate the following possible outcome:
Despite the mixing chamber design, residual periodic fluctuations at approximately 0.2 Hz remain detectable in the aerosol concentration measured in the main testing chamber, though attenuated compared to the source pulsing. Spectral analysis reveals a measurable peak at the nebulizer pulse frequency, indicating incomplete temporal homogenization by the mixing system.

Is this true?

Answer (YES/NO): NO